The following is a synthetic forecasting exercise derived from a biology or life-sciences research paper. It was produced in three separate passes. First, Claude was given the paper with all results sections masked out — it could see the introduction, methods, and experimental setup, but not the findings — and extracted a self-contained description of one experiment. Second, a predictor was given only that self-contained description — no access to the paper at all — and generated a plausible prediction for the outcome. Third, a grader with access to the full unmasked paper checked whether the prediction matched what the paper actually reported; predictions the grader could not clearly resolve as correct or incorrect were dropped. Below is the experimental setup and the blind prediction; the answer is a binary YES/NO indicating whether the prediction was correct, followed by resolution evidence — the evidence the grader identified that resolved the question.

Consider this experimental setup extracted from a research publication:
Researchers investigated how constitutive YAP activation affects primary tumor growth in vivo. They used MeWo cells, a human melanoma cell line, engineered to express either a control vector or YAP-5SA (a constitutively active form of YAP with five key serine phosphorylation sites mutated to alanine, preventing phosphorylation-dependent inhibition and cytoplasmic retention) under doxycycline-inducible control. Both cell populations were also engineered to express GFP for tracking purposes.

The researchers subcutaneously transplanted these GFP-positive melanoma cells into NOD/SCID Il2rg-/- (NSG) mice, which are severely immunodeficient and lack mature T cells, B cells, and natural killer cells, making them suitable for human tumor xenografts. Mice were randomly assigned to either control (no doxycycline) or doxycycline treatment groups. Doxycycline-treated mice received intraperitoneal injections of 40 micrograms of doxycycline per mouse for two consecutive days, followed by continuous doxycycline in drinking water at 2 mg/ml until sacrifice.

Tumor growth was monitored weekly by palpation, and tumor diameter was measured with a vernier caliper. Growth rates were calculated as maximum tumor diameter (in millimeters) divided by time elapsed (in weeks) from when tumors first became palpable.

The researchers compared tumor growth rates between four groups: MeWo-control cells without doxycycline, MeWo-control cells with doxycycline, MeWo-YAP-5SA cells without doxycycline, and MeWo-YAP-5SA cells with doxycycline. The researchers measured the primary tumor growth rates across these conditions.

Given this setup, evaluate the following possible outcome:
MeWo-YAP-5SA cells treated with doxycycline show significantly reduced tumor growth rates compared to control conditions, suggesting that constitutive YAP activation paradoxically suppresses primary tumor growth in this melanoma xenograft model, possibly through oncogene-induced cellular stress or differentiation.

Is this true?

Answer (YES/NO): YES